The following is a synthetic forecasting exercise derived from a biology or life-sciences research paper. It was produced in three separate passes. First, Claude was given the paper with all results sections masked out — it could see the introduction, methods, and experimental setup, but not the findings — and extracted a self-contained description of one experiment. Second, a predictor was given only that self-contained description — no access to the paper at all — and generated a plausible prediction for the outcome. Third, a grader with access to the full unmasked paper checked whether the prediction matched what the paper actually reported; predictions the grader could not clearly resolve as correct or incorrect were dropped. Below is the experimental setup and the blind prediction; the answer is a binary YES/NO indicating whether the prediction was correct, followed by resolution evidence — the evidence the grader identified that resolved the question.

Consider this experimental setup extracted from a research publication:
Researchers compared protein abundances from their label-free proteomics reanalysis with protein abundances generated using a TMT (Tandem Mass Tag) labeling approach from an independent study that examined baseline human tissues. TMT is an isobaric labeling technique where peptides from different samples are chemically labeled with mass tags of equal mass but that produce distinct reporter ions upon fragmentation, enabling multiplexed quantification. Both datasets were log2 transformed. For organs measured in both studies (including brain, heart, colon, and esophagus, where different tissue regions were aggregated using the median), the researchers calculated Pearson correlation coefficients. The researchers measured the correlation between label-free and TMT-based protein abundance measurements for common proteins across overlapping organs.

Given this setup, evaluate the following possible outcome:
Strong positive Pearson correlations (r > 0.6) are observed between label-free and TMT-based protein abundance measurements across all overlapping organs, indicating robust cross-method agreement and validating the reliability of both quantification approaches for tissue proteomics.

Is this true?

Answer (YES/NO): NO